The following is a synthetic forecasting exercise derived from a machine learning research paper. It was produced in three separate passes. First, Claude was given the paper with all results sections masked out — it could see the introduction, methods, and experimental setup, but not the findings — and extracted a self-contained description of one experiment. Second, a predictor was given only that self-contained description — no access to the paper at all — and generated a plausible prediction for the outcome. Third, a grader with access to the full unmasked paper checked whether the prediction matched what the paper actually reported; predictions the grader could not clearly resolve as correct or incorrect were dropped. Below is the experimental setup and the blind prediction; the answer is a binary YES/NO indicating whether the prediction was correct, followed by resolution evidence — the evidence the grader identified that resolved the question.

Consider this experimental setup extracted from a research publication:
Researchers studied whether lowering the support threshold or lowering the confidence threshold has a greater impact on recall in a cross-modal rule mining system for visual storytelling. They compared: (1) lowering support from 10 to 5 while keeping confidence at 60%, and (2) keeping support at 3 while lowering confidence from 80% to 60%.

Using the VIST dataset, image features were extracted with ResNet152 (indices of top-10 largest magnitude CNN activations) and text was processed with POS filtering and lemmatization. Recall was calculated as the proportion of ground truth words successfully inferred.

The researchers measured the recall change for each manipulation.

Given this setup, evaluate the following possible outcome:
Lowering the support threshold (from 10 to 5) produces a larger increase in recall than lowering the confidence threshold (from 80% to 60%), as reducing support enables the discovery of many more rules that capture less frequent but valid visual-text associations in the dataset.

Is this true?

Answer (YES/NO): NO